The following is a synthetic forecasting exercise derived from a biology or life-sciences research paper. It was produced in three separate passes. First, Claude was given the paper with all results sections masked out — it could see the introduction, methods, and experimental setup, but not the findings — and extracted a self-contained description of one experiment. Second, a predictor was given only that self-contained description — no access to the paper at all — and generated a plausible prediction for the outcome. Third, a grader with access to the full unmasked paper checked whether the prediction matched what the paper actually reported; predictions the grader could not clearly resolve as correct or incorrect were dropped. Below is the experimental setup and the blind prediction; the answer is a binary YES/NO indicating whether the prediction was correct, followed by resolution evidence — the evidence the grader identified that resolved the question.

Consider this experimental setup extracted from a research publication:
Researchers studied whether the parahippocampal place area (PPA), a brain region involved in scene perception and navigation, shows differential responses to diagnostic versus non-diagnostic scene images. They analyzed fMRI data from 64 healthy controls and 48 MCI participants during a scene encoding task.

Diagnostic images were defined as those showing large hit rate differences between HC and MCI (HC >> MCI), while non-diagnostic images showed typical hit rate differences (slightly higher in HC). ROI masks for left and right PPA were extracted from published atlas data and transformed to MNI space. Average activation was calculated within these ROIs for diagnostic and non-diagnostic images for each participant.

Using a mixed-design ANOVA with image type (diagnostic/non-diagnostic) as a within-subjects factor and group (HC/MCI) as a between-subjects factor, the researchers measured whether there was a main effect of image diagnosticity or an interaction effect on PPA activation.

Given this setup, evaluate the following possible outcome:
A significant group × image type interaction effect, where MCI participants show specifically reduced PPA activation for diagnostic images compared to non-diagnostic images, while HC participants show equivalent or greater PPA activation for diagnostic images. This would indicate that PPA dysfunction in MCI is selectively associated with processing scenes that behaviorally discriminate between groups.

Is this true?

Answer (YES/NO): NO